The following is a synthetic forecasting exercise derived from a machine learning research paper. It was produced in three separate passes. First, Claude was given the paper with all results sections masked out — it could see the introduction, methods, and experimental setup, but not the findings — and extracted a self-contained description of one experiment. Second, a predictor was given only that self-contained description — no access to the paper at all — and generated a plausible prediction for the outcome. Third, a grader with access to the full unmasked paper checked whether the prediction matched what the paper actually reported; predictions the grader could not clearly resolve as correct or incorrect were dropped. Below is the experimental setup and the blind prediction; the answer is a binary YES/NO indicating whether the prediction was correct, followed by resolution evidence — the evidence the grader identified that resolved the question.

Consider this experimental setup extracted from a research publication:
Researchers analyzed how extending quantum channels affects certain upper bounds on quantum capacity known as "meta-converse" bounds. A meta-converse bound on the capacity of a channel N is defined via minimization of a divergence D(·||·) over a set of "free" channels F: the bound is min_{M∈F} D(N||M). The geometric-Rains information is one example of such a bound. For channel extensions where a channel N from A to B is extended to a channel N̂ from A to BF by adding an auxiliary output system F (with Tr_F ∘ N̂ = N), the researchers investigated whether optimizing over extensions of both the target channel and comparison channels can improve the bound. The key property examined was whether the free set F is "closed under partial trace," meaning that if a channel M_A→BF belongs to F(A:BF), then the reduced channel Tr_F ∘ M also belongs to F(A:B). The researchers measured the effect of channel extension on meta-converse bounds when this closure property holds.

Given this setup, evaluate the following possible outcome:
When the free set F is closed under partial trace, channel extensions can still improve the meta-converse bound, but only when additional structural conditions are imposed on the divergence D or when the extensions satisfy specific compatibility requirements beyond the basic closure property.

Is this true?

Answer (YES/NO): NO